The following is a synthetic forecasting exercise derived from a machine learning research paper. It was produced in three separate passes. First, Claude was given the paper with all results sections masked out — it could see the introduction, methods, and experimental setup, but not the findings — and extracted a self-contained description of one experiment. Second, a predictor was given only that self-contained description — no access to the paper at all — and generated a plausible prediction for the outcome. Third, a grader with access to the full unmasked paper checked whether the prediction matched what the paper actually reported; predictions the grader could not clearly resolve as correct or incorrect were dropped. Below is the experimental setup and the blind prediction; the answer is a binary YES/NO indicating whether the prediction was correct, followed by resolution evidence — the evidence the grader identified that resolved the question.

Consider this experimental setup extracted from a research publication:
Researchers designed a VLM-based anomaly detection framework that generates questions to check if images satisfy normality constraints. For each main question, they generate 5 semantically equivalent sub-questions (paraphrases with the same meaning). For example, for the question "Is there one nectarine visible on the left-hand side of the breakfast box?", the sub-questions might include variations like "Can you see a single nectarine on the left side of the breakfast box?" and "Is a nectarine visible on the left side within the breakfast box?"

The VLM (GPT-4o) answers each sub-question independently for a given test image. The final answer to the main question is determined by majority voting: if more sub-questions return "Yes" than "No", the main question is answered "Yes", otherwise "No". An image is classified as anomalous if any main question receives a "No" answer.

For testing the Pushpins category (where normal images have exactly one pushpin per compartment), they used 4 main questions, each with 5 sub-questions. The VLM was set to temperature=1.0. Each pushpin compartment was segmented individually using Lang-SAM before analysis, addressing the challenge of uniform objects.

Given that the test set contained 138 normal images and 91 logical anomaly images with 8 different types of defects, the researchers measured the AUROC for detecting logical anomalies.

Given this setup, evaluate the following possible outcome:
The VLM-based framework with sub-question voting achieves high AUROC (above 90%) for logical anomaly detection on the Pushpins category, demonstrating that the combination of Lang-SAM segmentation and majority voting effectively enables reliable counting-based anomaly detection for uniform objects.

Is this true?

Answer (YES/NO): YES